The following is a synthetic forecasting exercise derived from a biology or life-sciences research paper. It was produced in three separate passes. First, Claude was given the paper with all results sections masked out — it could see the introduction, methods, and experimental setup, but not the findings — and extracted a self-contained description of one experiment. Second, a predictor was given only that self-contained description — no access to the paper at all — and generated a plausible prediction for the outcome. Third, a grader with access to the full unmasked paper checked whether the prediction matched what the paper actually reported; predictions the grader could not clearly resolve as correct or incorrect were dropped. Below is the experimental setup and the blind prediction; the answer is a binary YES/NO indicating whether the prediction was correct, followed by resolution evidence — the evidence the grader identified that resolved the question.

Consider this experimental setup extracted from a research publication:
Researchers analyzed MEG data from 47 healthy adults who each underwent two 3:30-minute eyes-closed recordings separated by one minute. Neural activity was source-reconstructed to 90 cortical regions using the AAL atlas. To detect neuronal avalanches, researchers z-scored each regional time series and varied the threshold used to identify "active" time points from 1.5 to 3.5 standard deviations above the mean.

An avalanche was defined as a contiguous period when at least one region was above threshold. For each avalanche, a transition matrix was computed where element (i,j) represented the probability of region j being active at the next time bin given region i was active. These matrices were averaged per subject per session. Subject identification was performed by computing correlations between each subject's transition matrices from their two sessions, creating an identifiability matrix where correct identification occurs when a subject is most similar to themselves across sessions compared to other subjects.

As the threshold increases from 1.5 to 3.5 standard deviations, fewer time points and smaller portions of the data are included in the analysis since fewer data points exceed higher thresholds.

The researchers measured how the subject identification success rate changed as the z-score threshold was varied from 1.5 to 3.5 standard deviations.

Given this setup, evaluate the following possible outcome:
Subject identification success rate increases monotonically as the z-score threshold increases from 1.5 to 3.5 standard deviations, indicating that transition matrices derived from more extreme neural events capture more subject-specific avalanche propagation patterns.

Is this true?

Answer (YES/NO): NO